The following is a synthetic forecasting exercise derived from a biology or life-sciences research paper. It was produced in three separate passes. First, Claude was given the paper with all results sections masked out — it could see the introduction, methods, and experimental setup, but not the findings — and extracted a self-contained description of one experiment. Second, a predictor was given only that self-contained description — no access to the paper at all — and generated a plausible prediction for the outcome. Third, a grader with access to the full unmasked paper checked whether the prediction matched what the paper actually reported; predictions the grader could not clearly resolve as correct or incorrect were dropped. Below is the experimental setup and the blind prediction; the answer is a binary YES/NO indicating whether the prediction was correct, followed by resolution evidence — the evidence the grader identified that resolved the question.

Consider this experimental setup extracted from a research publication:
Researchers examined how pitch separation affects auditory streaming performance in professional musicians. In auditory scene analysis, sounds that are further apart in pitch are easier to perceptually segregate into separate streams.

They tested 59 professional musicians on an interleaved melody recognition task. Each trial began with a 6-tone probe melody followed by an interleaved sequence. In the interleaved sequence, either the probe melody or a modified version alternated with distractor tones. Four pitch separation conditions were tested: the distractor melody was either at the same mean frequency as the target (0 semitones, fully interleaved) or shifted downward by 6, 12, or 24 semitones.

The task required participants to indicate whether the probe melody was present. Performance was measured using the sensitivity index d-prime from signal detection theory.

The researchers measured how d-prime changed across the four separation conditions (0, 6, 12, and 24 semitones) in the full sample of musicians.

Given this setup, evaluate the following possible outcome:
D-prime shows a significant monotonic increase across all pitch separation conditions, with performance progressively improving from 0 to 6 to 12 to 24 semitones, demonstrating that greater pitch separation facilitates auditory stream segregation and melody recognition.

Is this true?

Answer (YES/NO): NO